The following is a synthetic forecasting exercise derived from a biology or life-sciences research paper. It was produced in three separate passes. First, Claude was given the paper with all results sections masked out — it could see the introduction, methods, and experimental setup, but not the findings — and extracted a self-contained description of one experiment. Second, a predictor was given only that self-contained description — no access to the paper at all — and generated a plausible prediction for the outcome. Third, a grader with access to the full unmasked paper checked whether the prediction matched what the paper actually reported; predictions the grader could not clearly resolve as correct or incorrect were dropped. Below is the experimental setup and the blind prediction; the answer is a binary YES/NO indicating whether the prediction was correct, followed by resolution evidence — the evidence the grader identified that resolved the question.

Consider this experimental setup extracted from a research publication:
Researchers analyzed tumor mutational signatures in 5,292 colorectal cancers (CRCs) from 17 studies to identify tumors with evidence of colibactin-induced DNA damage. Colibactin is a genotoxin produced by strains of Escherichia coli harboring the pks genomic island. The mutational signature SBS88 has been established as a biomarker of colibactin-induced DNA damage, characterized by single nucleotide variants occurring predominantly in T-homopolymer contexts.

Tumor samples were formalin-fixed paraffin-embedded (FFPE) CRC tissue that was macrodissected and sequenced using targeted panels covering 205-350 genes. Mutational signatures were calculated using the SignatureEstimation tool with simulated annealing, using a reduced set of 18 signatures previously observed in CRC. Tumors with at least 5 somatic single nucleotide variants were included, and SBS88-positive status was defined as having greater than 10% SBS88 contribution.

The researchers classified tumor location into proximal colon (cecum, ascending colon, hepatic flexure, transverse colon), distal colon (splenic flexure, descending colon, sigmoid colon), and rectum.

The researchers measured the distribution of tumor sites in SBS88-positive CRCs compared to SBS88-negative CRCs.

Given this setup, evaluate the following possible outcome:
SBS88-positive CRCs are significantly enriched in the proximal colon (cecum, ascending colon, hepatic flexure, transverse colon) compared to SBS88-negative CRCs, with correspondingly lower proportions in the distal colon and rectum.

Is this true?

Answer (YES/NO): NO